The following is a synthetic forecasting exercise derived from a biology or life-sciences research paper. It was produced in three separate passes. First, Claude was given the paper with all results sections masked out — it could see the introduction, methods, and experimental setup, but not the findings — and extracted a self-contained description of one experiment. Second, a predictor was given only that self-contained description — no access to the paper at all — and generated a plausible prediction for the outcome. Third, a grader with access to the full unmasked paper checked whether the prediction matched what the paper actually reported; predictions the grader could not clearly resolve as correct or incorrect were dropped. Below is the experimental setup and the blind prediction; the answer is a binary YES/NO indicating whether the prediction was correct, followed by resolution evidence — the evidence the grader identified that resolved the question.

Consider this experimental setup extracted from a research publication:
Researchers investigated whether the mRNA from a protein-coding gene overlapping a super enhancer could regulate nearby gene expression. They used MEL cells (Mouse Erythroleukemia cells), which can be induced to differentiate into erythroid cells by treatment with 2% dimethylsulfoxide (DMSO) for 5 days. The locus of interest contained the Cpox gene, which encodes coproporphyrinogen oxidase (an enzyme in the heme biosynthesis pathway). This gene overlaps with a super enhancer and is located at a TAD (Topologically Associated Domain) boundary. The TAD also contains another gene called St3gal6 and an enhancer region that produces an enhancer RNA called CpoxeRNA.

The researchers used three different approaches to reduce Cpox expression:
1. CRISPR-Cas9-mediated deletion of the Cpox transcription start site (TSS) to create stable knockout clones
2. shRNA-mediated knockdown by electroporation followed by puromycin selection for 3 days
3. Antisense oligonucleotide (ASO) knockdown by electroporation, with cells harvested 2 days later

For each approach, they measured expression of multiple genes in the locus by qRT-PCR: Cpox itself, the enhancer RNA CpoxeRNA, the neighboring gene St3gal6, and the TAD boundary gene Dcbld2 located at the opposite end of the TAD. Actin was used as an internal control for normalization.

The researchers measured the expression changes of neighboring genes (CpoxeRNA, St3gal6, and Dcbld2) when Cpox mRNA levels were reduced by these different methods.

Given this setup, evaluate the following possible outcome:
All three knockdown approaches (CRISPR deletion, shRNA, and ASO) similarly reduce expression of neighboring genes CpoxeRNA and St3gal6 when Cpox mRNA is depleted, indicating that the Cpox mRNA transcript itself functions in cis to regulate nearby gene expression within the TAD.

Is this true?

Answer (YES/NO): NO